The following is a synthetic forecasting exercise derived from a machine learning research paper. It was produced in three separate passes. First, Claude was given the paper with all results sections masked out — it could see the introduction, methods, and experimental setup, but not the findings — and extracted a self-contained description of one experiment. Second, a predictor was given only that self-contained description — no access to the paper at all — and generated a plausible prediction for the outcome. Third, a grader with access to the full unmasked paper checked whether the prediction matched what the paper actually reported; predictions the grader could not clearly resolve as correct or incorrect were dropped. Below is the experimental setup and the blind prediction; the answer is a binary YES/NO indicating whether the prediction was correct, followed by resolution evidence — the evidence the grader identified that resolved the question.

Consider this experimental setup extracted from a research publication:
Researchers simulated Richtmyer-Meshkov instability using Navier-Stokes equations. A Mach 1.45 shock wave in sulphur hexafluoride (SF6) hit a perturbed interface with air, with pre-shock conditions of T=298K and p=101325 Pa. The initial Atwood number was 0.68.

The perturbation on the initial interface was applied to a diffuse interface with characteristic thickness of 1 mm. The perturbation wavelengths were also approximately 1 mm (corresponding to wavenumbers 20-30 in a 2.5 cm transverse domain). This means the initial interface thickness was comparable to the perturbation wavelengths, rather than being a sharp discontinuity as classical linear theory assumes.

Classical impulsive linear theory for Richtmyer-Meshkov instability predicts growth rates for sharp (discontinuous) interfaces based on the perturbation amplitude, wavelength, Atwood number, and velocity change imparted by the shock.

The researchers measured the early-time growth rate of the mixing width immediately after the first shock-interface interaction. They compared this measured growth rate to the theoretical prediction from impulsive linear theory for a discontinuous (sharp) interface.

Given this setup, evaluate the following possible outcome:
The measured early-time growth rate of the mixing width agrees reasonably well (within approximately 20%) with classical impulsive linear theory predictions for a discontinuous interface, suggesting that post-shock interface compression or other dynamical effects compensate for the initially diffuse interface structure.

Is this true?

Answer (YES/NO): NO